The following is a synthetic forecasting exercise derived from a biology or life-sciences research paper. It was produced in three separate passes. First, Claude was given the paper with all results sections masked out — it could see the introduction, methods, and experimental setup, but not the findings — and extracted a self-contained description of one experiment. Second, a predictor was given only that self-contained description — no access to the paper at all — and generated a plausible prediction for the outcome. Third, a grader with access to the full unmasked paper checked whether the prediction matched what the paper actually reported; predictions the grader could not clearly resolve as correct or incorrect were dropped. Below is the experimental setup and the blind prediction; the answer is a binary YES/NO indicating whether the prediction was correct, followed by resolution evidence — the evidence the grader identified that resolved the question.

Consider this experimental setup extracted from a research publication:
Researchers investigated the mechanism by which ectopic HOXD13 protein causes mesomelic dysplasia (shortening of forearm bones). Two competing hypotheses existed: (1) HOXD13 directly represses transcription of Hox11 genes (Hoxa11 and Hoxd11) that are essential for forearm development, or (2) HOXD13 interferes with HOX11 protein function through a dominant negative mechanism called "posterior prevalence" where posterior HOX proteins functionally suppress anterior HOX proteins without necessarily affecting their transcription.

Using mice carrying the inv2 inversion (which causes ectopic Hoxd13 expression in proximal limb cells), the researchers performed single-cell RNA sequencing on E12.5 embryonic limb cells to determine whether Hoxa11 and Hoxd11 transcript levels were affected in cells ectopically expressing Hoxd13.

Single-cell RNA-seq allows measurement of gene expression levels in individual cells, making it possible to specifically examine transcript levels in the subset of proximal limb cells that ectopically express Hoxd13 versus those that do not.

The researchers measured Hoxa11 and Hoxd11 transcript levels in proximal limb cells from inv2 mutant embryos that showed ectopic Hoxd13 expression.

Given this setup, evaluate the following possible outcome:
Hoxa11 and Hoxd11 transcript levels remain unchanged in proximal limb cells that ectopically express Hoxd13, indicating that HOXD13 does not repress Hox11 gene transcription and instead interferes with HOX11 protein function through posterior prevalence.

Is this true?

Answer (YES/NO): NO